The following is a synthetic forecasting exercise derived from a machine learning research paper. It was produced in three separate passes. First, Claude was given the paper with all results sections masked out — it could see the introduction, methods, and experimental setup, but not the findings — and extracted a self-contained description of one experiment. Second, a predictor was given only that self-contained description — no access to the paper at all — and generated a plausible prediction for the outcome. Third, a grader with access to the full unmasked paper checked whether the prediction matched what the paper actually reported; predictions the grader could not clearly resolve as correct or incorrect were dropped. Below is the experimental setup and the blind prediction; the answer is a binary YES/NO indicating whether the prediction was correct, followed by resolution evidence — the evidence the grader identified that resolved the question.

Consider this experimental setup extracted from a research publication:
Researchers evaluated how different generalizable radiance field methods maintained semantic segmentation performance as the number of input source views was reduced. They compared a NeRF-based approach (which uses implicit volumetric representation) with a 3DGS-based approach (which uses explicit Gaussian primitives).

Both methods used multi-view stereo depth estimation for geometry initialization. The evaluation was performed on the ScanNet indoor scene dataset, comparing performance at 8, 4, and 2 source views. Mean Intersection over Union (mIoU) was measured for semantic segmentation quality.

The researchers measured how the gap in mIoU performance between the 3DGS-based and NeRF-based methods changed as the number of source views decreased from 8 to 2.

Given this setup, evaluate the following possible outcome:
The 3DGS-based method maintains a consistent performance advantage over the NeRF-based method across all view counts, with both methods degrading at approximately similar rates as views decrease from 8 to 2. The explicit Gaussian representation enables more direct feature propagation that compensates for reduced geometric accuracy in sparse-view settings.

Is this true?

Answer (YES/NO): NO